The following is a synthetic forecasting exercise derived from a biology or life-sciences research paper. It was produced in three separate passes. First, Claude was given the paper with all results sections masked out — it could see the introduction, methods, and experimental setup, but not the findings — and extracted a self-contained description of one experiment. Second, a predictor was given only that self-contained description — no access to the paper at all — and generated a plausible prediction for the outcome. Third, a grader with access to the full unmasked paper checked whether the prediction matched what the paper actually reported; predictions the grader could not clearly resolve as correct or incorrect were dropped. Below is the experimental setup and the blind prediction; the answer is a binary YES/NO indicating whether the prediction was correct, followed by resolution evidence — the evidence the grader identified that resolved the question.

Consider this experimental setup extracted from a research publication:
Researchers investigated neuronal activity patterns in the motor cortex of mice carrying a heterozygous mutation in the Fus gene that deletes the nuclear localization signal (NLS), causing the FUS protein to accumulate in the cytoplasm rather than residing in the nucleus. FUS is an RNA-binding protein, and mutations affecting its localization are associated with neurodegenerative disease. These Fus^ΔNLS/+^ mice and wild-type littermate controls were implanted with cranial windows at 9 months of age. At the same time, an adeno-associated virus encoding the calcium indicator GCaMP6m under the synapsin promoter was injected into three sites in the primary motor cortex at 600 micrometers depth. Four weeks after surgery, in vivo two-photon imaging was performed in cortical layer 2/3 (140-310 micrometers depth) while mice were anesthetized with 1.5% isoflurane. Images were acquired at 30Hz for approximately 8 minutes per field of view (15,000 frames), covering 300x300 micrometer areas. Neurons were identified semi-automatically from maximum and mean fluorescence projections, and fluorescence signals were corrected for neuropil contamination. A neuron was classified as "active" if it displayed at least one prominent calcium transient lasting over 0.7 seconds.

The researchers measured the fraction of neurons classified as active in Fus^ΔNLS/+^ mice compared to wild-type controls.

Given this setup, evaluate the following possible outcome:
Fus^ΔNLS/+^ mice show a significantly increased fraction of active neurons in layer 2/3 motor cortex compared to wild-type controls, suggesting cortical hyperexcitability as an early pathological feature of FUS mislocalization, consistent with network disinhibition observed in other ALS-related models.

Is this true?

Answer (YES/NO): YES